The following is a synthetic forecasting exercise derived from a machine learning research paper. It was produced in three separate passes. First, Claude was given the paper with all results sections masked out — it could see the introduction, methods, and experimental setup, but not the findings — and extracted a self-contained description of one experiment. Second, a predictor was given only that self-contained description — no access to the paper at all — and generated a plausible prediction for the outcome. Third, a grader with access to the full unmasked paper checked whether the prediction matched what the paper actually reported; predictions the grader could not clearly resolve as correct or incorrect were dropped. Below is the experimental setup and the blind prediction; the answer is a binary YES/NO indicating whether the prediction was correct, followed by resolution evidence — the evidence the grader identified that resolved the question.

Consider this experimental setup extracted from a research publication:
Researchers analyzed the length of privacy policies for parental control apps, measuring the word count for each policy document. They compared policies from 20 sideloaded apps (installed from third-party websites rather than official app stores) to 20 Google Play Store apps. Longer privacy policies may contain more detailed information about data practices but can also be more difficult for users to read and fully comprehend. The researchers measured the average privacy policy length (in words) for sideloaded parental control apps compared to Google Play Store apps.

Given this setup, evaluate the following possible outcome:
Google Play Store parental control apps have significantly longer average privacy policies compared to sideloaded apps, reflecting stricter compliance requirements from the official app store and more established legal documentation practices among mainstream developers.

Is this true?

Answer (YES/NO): YES